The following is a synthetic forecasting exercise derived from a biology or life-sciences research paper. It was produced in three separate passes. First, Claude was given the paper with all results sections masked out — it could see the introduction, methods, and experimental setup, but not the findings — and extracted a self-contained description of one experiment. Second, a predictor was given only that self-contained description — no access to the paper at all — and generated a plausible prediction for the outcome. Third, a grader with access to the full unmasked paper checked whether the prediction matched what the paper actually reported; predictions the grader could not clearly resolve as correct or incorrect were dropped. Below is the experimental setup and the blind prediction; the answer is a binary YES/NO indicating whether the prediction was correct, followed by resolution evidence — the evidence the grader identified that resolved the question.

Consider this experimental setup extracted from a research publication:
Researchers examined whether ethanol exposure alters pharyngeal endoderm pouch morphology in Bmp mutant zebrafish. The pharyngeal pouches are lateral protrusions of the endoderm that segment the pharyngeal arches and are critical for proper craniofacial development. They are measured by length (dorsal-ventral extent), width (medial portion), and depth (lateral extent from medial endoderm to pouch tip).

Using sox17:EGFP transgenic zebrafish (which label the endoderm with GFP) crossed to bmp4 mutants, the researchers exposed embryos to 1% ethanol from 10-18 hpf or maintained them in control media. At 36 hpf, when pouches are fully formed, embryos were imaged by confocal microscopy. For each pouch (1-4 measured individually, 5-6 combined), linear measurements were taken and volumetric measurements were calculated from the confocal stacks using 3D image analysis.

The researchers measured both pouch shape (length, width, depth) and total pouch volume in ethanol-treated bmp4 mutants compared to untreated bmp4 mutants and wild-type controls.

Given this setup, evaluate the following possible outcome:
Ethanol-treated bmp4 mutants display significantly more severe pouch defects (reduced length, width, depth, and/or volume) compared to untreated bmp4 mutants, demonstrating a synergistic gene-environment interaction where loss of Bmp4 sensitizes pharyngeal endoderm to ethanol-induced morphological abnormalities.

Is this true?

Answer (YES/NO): NO